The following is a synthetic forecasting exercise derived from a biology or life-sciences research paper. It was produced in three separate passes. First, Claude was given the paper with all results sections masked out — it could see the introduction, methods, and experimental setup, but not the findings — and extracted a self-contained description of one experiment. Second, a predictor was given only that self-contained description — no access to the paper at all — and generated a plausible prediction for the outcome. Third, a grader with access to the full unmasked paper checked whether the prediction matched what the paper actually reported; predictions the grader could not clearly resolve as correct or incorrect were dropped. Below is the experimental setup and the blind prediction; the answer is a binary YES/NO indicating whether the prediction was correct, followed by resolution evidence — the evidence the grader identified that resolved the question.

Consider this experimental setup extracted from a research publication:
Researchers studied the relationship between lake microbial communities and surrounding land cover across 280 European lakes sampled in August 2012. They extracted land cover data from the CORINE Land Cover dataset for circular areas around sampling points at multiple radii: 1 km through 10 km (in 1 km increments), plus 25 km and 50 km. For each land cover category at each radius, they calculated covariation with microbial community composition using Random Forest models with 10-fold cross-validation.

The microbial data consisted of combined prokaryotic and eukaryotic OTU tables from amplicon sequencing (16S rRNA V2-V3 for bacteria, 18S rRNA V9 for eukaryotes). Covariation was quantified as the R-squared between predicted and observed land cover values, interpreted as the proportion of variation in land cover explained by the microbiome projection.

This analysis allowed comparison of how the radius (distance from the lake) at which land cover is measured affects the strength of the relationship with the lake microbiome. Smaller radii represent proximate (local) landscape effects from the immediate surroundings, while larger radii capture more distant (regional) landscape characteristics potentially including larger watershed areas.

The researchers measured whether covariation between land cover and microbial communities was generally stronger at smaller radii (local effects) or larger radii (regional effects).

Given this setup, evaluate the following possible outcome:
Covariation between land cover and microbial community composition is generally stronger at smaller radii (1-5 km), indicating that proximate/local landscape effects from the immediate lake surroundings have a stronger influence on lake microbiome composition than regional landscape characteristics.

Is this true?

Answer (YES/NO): NO